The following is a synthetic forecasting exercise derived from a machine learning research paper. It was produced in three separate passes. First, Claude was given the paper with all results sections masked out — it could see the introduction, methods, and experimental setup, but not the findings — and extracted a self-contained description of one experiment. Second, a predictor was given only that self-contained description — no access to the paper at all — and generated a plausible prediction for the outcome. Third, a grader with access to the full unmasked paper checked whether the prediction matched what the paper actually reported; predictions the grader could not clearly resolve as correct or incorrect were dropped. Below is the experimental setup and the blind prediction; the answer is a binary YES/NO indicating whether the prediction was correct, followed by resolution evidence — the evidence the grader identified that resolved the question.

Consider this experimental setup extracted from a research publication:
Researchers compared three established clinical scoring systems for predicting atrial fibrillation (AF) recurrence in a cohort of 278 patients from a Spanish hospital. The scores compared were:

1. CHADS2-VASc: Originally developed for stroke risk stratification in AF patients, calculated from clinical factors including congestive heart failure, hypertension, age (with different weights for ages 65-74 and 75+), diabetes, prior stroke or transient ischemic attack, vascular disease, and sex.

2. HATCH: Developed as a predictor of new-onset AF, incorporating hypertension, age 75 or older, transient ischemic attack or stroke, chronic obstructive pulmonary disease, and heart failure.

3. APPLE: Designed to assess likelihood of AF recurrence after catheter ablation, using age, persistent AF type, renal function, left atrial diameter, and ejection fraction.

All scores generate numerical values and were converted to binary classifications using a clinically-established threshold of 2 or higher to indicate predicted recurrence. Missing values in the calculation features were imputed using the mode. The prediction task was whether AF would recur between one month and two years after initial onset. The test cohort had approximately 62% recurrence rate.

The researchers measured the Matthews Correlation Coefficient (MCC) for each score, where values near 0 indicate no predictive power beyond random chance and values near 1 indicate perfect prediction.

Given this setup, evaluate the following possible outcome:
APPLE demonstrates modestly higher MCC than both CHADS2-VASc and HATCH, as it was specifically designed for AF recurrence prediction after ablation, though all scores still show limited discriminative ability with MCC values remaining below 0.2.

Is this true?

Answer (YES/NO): NO